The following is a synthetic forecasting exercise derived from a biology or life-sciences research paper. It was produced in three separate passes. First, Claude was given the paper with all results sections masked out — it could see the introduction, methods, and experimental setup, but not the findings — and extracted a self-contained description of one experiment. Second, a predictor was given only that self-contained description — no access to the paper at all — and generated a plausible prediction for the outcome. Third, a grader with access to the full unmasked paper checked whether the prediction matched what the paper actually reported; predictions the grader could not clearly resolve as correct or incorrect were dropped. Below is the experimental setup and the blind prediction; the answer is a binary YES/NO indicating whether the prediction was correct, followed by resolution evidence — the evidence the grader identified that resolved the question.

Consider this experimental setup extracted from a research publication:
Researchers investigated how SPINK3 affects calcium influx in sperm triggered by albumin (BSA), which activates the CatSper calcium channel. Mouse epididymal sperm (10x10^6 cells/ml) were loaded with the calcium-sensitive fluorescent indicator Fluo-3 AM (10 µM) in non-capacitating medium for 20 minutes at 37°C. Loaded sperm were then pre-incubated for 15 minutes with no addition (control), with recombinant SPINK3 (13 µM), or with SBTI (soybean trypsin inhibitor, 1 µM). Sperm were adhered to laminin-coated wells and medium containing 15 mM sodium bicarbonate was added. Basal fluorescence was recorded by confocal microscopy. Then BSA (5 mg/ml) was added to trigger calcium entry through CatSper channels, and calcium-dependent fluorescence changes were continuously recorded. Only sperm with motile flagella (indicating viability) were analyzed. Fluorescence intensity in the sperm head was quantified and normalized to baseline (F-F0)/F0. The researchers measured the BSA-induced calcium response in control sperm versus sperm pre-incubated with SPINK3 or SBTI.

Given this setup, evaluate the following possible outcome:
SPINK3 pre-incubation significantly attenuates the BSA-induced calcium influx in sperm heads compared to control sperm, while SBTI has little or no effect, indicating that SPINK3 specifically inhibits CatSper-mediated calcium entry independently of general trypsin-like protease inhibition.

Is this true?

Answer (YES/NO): YES